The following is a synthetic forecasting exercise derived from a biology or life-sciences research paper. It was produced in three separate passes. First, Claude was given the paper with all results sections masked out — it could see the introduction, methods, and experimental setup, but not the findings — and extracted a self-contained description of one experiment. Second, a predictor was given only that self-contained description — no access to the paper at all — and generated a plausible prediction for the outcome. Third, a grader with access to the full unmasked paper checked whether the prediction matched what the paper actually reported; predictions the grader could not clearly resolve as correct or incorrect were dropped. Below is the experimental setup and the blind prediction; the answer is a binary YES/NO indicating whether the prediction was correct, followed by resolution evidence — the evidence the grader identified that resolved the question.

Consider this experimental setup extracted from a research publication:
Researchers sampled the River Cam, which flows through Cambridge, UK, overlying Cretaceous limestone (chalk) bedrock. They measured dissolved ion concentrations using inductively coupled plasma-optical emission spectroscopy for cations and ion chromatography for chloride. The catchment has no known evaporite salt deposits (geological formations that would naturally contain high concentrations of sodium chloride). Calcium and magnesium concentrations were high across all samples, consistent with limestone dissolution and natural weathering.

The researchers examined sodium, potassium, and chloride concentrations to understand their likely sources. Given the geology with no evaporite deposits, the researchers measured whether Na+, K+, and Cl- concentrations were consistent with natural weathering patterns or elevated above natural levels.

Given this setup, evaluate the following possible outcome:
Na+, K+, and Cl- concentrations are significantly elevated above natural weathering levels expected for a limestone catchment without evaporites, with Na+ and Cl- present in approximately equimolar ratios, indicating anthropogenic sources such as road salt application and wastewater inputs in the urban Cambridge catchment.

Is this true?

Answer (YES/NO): NO